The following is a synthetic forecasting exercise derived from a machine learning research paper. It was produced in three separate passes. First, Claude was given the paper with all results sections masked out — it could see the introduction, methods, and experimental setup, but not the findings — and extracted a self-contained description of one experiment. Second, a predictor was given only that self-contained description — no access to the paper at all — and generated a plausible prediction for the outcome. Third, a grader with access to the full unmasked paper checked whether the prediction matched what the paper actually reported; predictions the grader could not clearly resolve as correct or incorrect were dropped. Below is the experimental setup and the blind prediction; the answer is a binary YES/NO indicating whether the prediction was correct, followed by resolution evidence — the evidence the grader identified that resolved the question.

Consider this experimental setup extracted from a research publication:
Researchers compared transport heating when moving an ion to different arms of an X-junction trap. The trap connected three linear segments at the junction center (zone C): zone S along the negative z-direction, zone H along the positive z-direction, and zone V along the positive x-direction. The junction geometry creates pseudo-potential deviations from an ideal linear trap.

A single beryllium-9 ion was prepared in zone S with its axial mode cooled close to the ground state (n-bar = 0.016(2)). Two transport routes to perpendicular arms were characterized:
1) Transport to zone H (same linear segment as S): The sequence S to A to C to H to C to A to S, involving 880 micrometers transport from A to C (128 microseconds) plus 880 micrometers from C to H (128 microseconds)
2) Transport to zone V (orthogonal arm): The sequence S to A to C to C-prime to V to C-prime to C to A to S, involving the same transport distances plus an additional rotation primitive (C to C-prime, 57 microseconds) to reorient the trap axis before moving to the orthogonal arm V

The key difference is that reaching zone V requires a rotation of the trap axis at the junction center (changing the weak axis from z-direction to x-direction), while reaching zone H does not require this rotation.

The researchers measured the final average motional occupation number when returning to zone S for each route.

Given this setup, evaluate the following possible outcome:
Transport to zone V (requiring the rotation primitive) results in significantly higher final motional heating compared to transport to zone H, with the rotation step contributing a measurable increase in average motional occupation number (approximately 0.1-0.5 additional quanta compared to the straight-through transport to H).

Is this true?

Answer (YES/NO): NO